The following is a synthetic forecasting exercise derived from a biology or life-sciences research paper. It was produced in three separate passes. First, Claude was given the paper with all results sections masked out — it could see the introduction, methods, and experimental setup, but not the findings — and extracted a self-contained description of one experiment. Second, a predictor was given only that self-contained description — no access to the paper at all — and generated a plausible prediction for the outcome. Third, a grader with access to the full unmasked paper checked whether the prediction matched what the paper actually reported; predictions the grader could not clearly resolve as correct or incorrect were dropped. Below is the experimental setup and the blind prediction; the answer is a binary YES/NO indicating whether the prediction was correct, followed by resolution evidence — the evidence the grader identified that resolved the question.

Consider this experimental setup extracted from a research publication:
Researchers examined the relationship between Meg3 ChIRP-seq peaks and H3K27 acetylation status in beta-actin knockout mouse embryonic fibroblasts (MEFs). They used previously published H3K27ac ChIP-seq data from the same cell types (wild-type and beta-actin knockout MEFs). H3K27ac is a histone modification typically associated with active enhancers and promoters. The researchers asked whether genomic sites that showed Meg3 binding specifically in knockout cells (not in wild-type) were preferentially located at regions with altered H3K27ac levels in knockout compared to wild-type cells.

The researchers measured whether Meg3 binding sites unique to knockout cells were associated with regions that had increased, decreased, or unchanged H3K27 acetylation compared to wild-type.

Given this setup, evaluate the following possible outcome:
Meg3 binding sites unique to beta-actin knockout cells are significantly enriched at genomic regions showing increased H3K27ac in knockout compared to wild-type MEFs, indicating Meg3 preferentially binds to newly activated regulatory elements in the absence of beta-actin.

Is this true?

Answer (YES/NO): YES